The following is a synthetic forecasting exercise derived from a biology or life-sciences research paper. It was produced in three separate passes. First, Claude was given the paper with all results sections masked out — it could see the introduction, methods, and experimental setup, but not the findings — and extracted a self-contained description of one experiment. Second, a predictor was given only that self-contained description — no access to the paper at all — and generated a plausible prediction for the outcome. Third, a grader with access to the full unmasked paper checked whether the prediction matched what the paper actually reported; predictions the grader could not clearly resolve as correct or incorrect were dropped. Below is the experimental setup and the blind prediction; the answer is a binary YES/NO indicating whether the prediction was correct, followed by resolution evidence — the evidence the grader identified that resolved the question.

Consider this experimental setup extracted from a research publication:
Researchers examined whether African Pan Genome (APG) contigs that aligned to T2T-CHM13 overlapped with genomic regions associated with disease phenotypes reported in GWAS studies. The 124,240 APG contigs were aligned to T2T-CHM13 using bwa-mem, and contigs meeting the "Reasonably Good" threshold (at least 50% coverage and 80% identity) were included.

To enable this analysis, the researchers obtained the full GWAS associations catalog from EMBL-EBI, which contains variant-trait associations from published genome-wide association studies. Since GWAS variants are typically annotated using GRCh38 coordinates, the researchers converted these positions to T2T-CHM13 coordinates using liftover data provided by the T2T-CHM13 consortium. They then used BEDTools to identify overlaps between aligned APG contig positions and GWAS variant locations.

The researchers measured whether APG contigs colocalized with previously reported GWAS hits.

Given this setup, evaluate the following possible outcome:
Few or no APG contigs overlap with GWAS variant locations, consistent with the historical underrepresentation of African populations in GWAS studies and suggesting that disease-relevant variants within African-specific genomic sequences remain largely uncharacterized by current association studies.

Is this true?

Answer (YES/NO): NO